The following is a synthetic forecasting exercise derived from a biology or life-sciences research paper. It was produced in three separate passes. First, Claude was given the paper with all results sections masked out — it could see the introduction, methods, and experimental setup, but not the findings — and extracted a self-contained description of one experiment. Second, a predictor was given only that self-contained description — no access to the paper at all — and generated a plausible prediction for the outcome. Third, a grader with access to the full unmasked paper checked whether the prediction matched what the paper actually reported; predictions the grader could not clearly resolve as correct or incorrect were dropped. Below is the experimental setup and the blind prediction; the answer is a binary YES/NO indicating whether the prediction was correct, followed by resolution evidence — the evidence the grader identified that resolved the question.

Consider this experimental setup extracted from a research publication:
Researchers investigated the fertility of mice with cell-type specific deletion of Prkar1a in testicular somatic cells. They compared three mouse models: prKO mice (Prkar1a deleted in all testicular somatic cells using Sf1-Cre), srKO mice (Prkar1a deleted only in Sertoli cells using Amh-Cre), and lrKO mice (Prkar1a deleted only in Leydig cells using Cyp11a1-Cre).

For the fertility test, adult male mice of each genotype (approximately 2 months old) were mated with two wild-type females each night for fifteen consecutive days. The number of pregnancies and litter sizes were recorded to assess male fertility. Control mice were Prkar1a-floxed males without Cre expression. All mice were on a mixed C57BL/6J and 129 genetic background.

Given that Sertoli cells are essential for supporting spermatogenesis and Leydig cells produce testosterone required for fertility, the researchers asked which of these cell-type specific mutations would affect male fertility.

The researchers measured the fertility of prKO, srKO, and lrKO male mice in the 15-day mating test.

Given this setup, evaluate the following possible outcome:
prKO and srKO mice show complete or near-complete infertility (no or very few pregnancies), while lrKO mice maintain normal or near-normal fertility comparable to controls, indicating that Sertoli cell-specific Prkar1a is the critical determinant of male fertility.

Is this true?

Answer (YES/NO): YES